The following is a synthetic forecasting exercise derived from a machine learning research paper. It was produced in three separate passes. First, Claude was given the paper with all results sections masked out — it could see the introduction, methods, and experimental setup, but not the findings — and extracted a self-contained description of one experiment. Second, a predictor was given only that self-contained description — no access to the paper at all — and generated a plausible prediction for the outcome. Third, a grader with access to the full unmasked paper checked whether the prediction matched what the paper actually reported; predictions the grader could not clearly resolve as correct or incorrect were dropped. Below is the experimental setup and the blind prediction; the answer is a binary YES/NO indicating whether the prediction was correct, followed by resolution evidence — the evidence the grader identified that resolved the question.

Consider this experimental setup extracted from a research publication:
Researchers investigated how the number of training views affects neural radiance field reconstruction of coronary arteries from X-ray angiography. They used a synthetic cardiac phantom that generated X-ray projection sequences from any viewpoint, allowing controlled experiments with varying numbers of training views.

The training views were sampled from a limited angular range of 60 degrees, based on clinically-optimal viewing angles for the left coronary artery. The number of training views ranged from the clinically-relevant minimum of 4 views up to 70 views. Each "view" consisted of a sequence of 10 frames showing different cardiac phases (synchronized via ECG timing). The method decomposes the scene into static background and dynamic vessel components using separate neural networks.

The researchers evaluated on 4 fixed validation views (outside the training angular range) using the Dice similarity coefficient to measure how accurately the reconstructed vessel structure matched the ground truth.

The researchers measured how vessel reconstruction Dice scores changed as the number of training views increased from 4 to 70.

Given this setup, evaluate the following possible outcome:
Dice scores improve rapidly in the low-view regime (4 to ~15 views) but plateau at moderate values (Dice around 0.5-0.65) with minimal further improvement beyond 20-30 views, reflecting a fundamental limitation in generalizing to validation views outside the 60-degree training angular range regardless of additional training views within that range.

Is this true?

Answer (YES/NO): NO